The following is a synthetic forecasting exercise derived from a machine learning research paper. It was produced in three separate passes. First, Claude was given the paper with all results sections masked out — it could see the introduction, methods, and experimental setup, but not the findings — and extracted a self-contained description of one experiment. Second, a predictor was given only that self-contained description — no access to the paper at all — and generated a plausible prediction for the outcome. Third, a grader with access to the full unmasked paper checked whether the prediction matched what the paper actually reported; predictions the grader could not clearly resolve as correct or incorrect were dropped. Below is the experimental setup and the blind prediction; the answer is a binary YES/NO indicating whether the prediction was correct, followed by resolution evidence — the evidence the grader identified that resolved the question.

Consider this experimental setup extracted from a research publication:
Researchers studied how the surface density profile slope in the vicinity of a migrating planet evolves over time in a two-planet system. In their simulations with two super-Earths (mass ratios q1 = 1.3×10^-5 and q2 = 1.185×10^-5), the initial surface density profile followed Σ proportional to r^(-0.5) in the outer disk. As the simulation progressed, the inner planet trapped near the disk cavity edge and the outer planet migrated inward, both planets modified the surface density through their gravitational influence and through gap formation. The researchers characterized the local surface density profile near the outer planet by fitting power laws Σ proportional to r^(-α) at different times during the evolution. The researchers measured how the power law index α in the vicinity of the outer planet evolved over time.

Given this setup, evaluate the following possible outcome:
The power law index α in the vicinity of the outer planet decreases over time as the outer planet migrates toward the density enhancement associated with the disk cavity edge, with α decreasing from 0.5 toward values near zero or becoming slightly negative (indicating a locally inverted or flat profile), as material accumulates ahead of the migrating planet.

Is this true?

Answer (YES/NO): YES